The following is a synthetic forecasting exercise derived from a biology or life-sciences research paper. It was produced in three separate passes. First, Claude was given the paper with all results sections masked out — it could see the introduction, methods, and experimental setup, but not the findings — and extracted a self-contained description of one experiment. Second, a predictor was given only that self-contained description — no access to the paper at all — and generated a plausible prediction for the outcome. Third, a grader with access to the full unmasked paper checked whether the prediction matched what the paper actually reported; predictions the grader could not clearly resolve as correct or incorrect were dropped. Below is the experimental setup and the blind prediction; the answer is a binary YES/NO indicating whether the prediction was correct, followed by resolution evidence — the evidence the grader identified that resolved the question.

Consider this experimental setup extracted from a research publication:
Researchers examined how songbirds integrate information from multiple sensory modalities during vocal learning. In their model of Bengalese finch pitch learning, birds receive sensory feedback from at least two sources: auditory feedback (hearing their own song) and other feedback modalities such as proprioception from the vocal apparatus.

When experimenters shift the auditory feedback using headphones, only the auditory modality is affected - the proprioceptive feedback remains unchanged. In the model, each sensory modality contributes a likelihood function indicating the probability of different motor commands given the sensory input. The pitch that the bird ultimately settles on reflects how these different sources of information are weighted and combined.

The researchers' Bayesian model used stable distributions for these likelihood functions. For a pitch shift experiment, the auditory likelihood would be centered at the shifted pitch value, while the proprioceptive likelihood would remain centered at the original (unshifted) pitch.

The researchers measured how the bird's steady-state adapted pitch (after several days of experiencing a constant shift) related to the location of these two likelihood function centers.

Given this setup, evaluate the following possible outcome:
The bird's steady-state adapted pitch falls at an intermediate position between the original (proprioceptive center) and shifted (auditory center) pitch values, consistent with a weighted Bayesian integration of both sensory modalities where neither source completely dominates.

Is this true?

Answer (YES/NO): YES